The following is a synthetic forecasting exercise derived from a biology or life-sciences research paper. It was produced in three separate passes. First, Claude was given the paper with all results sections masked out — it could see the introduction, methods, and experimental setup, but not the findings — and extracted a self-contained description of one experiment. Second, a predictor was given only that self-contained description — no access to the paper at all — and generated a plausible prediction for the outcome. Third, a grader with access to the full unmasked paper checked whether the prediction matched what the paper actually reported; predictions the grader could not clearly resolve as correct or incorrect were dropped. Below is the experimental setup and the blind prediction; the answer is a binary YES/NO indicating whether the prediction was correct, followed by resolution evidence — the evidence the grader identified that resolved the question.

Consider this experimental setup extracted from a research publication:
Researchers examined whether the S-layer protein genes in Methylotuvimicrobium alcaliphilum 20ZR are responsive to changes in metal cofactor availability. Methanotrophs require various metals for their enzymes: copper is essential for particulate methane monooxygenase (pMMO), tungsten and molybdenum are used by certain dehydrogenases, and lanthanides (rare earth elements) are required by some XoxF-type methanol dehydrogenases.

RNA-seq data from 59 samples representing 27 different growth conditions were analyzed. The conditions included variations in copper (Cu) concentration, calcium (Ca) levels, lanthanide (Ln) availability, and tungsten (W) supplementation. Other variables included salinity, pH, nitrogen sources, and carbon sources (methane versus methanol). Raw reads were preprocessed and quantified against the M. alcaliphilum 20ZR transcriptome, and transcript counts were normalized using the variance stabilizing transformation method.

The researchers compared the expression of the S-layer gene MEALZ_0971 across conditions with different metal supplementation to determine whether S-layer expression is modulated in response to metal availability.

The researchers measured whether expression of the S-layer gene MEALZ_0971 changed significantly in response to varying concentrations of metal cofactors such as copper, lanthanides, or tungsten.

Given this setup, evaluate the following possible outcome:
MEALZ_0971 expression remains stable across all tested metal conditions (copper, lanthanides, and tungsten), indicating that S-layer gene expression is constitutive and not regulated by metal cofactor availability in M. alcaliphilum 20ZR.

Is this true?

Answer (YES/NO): YES